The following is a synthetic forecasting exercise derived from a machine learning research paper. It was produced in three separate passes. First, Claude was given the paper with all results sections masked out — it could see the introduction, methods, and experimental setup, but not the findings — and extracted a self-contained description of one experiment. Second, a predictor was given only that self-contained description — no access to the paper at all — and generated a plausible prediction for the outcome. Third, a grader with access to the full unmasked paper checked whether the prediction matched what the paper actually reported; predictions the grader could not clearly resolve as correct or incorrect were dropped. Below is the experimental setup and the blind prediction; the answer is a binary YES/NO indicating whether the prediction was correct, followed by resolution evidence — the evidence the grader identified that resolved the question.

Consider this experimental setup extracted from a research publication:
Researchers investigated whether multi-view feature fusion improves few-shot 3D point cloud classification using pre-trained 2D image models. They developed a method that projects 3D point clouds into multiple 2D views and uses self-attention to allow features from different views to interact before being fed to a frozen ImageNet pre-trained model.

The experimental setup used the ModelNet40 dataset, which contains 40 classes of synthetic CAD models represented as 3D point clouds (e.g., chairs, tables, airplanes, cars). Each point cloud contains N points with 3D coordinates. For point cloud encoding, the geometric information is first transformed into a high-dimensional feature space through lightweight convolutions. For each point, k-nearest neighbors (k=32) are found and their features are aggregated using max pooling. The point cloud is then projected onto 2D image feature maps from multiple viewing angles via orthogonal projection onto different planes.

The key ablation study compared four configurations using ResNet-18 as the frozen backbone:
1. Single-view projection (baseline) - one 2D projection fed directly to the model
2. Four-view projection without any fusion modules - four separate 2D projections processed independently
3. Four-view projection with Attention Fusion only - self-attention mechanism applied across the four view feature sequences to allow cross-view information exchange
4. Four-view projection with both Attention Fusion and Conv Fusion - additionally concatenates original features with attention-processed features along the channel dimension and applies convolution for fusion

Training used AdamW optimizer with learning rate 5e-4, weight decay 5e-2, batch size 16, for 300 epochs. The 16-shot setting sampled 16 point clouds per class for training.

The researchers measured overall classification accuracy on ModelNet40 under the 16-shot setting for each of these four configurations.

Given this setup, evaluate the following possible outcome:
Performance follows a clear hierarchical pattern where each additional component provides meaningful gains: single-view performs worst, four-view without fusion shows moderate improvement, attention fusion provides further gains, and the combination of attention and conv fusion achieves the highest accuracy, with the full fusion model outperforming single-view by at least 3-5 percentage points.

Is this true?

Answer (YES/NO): YES